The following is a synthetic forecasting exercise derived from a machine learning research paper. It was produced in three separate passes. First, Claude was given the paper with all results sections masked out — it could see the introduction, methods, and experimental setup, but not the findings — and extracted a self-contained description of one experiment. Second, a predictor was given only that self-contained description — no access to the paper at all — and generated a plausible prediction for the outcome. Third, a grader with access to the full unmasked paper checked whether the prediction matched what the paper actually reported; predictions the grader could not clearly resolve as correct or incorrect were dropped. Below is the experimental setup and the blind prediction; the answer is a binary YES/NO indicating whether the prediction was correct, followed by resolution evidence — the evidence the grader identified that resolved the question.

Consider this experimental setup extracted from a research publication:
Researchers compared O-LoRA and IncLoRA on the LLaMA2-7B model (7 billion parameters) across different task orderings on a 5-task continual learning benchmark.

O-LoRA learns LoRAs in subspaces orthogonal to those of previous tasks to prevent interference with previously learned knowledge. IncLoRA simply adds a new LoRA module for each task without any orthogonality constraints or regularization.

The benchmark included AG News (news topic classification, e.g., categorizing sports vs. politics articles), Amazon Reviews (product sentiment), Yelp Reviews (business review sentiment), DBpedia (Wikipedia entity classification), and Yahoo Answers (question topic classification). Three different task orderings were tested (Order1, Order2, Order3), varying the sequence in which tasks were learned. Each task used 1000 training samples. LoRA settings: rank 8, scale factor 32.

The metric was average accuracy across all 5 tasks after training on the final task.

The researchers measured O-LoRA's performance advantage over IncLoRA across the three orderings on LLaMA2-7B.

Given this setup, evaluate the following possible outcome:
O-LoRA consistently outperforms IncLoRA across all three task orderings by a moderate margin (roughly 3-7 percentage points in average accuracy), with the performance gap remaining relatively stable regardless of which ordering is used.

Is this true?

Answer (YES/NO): NO